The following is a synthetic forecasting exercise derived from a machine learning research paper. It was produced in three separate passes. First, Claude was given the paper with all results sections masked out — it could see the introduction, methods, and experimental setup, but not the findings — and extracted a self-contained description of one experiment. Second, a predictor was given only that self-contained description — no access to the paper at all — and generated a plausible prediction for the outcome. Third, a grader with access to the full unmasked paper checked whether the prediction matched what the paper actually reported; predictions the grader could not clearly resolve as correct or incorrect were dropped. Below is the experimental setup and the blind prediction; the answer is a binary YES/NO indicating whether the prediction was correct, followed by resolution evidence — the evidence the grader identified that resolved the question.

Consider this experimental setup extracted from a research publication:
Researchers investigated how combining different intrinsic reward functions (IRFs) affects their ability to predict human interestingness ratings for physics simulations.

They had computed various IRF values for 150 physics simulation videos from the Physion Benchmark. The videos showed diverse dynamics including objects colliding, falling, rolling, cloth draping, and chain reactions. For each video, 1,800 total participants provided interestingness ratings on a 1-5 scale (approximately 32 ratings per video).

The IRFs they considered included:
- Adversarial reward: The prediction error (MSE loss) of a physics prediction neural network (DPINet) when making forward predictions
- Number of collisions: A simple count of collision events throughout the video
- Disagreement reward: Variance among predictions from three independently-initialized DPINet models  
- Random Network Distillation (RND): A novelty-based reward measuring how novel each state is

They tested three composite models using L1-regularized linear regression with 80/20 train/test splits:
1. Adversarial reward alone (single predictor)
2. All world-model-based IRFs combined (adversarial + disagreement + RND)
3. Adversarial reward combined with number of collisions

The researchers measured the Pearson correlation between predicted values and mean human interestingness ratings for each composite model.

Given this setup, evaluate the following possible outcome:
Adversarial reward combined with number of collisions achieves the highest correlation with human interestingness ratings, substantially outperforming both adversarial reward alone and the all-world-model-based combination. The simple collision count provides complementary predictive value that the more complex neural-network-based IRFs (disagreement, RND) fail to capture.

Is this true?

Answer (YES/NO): YES